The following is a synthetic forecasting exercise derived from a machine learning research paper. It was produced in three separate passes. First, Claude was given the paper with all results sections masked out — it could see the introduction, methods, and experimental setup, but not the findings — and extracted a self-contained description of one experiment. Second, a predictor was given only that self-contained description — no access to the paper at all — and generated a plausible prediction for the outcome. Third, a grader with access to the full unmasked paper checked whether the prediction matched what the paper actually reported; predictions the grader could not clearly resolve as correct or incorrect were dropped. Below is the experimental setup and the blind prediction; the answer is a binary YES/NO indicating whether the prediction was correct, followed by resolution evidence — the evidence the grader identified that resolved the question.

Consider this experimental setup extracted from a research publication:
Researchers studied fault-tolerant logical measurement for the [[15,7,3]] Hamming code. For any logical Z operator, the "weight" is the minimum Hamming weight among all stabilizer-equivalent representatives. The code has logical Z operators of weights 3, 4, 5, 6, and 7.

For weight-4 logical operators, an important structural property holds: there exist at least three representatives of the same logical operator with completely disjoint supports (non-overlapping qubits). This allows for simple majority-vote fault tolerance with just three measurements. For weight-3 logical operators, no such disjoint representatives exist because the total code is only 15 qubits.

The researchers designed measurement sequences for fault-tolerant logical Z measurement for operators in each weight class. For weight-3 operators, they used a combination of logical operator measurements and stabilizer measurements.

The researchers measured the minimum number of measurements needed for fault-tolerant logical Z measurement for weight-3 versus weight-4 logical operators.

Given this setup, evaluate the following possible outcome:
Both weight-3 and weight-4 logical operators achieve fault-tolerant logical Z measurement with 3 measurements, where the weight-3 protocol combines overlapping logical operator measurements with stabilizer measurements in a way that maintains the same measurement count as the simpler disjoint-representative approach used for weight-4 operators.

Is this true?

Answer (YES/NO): NO